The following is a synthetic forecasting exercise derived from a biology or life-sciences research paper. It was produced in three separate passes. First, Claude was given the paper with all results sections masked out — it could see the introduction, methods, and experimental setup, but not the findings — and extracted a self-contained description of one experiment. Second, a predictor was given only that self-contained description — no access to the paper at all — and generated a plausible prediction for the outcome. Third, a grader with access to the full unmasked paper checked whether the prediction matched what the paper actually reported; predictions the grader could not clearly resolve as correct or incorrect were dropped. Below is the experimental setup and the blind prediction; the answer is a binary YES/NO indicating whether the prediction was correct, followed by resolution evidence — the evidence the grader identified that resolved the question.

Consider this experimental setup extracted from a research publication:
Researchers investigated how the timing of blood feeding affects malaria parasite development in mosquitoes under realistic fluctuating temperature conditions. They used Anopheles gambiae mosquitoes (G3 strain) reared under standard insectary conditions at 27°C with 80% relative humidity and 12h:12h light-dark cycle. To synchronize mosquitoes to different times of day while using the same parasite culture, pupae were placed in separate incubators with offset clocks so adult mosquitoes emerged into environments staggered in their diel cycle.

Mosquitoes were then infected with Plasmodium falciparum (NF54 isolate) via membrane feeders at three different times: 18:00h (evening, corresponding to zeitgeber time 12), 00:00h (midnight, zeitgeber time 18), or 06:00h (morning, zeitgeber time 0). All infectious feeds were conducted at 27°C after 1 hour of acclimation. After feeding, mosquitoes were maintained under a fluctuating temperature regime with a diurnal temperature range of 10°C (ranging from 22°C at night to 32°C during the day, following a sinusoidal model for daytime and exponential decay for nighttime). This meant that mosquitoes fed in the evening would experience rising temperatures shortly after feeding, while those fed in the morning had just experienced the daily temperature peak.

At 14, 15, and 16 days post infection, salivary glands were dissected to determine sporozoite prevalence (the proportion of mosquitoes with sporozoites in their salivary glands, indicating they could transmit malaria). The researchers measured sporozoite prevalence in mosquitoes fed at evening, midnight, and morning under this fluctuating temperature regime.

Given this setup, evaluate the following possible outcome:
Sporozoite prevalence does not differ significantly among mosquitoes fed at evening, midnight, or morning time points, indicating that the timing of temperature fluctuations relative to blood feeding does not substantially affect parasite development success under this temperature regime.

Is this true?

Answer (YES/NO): NO